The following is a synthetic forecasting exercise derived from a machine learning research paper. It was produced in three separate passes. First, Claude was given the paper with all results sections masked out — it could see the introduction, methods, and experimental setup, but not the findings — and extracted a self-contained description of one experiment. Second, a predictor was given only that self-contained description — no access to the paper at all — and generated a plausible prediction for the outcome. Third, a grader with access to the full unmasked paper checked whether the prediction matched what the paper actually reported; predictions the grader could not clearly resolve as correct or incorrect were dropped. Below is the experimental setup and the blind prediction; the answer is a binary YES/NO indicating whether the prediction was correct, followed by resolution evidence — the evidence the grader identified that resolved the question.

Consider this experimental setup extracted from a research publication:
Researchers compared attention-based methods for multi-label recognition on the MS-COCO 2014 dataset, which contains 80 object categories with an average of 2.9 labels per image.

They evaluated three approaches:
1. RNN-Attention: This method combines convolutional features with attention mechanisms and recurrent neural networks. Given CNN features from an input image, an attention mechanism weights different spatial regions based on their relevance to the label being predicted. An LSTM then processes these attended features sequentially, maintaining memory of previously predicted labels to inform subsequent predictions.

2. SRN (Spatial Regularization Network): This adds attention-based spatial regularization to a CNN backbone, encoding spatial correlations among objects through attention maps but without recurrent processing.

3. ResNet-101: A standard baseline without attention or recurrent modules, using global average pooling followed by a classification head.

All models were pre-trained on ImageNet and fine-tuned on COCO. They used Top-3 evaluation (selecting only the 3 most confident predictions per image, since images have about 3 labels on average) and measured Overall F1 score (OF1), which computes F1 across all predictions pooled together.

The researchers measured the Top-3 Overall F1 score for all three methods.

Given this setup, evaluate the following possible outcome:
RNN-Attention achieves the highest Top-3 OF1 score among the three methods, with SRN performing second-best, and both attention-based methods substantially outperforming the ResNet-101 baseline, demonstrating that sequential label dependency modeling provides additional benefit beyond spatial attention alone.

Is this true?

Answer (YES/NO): NO